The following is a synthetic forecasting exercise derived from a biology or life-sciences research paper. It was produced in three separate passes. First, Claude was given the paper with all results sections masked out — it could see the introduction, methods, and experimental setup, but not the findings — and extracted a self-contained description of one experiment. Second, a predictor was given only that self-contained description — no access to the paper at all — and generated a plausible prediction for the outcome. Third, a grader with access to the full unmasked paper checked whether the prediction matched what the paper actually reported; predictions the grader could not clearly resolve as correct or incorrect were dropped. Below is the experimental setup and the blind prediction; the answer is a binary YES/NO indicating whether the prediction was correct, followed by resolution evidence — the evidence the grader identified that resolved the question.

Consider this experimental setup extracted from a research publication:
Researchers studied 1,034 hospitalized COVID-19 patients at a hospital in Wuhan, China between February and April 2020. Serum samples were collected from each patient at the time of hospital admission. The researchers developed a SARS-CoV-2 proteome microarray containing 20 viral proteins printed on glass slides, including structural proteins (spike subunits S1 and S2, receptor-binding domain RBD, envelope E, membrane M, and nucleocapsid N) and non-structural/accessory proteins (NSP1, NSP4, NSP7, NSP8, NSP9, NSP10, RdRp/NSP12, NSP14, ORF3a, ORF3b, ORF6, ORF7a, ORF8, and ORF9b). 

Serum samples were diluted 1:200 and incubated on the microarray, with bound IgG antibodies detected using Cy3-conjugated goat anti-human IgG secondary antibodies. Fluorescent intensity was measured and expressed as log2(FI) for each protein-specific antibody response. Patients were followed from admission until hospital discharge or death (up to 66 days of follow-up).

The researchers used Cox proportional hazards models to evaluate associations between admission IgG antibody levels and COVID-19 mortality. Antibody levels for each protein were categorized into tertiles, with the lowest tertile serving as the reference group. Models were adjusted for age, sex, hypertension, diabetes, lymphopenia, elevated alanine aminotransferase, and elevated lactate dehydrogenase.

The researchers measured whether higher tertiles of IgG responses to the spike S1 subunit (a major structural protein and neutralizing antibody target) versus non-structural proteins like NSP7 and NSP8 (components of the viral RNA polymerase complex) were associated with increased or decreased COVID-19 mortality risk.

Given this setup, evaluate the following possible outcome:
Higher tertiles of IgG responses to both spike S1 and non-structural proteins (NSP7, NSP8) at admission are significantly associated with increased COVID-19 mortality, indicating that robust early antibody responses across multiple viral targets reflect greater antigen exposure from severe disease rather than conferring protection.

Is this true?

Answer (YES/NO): NO